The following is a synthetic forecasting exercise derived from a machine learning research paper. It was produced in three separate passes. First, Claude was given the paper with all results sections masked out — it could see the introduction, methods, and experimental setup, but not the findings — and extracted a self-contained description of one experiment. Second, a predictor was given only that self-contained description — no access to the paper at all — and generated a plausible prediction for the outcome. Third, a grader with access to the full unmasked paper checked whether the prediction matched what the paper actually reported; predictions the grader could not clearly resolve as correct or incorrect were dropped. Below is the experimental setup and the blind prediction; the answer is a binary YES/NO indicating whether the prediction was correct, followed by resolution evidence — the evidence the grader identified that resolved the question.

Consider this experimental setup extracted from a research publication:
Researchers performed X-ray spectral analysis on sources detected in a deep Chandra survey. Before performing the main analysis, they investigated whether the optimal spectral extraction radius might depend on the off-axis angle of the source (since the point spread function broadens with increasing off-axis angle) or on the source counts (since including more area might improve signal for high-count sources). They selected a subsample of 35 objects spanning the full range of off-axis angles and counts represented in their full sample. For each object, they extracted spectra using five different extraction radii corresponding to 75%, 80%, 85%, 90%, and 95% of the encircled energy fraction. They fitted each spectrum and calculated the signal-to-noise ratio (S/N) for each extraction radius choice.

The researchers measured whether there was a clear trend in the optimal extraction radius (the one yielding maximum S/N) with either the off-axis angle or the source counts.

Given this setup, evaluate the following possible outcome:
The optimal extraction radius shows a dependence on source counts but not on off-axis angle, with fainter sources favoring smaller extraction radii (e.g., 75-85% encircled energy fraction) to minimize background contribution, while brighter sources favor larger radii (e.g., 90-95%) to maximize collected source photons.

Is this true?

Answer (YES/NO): NO